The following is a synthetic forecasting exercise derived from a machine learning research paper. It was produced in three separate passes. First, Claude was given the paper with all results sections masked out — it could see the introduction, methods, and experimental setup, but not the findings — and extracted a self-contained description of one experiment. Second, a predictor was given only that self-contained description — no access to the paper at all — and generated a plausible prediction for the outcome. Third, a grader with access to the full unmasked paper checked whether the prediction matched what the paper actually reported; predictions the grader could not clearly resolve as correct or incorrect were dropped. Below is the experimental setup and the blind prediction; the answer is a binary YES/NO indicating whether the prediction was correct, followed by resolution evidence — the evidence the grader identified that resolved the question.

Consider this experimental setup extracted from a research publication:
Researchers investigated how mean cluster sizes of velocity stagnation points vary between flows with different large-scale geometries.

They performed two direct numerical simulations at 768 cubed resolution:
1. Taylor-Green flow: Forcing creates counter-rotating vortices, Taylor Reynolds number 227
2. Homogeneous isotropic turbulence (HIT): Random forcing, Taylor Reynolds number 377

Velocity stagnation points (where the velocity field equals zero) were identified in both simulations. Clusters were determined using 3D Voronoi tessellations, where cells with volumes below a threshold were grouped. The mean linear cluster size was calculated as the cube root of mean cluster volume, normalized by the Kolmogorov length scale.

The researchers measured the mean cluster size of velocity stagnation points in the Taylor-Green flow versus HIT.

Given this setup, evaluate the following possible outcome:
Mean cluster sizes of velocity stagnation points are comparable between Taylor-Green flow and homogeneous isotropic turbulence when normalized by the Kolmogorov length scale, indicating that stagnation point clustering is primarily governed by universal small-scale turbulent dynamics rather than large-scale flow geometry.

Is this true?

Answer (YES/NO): NO